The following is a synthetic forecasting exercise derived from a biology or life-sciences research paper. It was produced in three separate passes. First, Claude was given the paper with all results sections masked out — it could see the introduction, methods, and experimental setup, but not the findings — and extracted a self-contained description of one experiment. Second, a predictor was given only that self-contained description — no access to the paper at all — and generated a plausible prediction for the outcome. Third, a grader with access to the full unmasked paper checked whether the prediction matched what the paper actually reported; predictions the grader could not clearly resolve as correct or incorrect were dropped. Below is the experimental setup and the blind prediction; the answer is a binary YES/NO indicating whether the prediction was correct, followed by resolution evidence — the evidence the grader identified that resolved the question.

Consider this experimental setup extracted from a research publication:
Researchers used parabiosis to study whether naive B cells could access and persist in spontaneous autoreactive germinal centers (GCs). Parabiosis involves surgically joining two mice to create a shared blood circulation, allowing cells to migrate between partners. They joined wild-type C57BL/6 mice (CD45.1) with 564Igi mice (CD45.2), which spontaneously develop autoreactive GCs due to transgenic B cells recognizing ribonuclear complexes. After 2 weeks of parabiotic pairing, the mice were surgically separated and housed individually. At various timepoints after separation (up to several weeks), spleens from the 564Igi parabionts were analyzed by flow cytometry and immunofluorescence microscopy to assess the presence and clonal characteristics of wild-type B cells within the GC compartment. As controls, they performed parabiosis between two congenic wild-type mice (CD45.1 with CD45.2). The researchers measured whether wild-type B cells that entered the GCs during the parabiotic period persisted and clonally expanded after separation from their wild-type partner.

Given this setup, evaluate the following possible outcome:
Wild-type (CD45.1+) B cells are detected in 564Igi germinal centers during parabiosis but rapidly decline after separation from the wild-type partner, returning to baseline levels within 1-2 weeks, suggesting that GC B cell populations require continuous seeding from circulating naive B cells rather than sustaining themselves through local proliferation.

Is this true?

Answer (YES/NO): NO